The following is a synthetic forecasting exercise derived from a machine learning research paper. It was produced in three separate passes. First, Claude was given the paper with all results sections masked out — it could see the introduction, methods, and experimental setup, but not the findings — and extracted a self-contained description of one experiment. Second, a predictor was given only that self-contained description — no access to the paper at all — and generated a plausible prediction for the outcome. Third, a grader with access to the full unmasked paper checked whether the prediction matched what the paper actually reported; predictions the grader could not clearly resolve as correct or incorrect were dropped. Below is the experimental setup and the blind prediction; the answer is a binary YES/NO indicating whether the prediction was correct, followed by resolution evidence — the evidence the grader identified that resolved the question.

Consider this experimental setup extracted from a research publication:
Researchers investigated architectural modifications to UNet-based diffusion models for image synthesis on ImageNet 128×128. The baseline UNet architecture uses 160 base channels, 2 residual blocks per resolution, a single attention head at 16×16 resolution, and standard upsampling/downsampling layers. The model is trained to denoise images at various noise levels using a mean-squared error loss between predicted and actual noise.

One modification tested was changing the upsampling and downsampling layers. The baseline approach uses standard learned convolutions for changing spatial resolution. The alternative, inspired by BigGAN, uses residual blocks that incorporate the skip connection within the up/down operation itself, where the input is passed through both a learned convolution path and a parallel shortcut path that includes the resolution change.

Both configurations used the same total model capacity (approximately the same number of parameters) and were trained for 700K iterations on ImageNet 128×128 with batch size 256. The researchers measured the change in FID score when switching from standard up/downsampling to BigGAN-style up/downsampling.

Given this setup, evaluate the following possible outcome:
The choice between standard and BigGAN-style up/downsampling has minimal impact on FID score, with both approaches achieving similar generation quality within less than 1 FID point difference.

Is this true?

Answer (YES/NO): NO